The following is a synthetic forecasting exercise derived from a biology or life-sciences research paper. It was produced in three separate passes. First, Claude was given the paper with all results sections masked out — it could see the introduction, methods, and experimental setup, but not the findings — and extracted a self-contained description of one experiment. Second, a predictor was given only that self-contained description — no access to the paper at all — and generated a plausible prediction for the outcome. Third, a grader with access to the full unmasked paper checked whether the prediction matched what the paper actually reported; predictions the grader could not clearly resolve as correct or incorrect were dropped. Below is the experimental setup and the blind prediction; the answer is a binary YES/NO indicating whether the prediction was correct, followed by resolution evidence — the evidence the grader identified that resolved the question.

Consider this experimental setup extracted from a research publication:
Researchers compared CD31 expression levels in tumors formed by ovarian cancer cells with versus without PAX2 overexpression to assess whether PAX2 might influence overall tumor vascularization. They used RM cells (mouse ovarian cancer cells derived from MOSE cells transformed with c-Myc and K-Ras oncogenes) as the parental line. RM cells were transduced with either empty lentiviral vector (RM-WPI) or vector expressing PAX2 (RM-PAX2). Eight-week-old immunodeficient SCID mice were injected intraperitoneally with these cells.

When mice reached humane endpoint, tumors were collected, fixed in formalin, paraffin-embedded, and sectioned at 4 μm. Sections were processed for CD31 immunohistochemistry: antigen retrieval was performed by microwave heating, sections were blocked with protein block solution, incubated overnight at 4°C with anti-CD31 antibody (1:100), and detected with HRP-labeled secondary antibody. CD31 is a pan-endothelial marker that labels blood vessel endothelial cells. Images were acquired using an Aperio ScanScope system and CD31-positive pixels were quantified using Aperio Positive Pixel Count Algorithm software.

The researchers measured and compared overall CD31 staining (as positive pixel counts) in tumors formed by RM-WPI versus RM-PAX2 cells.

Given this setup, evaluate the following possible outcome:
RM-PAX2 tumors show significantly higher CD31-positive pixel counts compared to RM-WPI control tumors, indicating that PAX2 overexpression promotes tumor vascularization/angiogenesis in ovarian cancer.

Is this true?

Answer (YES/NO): YES